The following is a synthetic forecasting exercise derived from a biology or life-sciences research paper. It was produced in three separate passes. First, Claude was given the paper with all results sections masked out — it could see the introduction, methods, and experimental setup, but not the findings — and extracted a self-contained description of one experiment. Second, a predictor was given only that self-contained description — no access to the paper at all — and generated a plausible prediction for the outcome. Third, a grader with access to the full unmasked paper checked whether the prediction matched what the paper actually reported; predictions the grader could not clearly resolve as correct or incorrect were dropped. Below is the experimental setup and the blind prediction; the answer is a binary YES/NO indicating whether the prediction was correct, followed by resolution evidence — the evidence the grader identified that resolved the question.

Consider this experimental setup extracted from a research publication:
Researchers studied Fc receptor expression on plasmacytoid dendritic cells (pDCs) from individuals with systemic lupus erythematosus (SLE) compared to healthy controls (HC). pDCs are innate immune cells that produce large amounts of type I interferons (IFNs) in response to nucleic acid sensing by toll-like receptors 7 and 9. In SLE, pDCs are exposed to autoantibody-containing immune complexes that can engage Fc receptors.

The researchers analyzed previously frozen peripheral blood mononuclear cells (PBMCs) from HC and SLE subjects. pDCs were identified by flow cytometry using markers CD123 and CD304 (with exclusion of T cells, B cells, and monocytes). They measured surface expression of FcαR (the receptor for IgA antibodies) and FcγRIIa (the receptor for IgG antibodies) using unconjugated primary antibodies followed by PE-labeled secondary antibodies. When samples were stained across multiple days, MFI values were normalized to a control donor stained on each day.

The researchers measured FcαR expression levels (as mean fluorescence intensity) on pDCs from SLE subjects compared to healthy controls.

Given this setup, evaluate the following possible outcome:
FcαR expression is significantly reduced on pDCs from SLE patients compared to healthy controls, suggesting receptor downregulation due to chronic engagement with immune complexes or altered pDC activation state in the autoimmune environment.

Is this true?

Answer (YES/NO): NO